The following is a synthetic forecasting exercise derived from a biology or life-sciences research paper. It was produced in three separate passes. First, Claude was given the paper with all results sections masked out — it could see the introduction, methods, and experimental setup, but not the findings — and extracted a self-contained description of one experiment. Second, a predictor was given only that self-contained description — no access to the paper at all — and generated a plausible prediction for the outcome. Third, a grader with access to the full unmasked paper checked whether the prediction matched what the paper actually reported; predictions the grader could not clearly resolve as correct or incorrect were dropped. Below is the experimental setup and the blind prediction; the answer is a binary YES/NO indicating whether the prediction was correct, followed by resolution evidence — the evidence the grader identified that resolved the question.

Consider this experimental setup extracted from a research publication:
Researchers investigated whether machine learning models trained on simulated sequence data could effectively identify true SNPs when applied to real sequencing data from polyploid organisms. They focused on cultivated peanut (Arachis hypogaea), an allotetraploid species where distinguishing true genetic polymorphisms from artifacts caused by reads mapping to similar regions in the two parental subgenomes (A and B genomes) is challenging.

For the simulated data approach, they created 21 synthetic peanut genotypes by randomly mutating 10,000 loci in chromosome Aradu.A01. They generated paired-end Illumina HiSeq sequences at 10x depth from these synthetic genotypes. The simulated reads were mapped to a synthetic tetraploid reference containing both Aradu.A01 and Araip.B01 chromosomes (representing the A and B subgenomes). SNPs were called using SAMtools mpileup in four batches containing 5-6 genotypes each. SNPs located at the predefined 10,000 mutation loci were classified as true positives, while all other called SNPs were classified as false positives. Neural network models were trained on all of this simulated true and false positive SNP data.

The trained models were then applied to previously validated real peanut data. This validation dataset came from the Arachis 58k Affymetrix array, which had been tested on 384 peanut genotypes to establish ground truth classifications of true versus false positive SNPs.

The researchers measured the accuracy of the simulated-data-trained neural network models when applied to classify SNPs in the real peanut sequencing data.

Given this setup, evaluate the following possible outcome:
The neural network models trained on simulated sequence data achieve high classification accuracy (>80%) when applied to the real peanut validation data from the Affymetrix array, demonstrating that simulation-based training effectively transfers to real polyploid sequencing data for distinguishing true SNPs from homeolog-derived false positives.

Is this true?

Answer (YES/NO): NO